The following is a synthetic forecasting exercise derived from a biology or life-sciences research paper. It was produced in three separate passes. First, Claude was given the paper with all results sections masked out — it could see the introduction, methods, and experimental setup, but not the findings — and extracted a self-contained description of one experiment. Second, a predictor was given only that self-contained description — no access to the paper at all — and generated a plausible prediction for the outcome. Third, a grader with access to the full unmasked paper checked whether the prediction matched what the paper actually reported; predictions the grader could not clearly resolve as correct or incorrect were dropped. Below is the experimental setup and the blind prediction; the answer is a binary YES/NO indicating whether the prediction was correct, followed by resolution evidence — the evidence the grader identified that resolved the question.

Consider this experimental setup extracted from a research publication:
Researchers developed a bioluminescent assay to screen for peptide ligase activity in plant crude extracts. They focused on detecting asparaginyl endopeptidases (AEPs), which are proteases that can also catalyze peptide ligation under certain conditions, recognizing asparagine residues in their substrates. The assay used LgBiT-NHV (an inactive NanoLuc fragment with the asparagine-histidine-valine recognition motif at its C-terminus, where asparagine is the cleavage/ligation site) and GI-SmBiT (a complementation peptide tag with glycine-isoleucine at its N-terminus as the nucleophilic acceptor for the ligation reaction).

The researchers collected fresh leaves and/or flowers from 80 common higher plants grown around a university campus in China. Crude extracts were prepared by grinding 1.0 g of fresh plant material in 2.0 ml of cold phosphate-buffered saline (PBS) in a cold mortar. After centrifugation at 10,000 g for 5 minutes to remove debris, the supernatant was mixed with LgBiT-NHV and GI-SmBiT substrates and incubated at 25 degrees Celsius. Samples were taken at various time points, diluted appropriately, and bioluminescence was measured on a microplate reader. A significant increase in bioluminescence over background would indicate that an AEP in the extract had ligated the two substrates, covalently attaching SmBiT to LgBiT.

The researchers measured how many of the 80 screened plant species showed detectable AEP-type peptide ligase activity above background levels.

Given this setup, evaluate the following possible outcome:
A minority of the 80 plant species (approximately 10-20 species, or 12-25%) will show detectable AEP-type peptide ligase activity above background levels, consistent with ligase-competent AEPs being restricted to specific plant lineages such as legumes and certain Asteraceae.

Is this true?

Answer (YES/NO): NO